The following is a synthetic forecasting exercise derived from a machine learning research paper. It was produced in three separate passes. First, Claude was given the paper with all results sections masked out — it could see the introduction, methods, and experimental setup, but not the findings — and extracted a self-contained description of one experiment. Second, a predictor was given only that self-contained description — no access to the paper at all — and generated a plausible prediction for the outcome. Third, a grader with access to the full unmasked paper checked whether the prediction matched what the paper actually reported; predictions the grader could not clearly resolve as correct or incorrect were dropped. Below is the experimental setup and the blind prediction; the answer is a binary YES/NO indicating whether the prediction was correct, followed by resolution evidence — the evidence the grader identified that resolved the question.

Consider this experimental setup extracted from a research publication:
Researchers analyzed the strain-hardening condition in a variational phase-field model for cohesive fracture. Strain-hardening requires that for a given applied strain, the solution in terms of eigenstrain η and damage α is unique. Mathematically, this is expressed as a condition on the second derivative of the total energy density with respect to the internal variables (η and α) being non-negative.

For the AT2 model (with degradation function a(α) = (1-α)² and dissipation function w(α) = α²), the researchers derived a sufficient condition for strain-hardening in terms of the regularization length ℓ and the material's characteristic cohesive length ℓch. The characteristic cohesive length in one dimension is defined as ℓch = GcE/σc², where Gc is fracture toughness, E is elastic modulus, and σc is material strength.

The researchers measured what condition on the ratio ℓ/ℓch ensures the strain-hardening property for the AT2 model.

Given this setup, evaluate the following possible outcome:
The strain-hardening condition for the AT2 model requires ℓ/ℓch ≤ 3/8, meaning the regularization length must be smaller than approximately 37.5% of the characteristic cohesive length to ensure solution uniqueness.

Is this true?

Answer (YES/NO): NO